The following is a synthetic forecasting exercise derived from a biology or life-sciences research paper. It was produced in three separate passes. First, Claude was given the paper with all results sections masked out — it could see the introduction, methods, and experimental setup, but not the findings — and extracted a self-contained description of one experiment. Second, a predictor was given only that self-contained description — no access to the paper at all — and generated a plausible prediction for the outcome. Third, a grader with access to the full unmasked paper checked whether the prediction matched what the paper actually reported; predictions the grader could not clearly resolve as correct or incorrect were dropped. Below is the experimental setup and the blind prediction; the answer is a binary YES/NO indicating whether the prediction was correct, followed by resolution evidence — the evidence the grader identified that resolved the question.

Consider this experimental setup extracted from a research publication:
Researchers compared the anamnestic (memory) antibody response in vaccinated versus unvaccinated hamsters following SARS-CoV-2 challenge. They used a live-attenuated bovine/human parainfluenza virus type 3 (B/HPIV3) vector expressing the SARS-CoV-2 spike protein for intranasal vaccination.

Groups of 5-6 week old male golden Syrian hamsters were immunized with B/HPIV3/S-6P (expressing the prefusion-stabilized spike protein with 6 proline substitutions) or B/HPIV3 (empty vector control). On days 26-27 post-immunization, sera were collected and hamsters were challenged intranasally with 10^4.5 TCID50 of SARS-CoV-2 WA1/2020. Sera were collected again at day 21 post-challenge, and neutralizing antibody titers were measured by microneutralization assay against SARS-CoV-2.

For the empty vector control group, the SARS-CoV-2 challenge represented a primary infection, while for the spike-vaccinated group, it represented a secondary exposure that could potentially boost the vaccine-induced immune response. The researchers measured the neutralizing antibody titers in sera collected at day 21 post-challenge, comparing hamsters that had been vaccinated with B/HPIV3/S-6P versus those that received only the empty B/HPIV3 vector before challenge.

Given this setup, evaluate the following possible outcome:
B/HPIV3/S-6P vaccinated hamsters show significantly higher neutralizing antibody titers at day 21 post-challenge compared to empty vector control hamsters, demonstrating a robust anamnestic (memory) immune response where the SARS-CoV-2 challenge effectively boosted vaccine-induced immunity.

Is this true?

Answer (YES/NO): YES